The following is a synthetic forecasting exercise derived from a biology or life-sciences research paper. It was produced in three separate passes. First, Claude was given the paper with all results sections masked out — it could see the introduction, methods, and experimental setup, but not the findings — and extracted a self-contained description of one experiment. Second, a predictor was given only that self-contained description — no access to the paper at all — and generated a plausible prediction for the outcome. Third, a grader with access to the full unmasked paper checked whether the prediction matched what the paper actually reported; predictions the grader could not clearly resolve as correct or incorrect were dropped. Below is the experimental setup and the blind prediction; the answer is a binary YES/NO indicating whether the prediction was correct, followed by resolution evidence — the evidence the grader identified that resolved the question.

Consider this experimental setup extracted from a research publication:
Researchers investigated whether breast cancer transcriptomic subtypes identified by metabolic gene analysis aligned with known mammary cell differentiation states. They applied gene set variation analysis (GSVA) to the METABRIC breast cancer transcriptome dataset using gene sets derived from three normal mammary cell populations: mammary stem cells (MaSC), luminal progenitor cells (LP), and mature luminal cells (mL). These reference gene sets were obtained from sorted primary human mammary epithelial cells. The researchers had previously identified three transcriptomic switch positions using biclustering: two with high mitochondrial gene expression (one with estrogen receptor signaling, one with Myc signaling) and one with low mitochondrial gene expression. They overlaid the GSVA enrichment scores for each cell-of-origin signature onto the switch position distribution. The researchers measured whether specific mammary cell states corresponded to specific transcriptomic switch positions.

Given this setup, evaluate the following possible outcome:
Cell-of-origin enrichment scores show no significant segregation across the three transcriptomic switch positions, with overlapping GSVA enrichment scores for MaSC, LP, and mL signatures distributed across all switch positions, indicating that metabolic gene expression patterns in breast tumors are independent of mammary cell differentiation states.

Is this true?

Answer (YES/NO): NO